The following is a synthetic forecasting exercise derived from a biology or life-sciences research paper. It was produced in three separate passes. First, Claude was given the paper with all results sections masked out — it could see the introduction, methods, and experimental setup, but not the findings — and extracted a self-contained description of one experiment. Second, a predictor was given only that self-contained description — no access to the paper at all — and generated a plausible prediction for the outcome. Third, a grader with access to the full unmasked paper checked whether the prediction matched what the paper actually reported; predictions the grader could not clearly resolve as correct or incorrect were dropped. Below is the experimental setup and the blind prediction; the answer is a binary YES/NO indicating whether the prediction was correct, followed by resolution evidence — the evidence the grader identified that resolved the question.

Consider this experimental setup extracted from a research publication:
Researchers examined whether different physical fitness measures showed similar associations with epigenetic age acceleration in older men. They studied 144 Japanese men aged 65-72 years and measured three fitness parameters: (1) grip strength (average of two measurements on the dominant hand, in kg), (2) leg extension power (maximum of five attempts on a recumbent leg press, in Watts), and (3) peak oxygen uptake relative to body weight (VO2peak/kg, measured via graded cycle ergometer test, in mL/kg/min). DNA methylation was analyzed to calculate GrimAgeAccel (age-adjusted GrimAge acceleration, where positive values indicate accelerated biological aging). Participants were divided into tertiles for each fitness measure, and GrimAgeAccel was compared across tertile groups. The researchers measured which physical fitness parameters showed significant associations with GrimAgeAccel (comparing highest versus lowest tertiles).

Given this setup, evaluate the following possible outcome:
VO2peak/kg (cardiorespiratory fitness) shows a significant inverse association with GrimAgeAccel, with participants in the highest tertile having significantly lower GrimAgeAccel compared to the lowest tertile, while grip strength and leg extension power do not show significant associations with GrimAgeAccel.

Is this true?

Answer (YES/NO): YES